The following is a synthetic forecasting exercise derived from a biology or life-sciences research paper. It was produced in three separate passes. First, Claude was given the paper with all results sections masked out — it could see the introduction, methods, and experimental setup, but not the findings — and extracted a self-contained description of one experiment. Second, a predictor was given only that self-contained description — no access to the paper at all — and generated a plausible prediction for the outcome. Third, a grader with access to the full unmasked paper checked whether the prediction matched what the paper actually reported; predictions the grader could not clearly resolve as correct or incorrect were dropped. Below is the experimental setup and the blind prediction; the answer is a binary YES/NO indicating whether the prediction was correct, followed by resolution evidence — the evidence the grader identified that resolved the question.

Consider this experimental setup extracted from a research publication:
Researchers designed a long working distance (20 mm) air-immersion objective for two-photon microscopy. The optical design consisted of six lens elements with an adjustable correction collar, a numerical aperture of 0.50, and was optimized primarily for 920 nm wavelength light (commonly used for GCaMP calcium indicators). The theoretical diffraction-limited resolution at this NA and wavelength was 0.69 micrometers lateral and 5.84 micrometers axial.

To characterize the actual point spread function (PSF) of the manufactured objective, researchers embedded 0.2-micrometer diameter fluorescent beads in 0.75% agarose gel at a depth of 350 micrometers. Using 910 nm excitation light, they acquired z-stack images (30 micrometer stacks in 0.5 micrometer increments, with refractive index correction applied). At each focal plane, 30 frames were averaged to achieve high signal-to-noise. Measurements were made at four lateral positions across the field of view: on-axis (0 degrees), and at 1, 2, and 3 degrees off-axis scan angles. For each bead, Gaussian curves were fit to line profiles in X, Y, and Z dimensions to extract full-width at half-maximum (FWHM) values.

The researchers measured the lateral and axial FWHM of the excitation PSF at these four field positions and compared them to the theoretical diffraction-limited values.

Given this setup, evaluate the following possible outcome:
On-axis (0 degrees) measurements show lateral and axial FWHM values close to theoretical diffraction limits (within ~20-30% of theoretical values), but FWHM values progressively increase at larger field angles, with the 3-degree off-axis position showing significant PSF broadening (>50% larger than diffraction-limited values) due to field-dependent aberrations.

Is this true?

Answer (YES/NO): NO